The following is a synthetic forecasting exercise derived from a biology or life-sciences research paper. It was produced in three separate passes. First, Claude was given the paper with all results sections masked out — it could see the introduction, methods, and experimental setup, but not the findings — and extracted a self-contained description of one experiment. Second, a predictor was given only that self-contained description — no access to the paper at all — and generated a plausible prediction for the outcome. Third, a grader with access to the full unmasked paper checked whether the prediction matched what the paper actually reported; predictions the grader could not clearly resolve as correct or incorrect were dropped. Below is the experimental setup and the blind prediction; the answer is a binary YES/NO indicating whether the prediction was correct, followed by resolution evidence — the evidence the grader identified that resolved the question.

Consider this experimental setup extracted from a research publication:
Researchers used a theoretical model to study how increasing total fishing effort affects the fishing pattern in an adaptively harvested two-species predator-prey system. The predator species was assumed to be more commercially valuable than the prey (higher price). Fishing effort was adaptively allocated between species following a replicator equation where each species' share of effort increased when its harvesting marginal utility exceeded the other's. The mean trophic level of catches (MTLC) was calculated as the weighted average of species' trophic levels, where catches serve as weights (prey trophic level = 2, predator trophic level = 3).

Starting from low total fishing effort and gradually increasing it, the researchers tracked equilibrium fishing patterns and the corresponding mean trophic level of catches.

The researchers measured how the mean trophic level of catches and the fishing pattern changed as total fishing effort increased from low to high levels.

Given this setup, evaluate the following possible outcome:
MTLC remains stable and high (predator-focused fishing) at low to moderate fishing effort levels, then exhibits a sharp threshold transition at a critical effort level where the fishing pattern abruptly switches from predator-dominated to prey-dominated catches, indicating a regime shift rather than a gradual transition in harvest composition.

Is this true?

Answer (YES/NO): YES